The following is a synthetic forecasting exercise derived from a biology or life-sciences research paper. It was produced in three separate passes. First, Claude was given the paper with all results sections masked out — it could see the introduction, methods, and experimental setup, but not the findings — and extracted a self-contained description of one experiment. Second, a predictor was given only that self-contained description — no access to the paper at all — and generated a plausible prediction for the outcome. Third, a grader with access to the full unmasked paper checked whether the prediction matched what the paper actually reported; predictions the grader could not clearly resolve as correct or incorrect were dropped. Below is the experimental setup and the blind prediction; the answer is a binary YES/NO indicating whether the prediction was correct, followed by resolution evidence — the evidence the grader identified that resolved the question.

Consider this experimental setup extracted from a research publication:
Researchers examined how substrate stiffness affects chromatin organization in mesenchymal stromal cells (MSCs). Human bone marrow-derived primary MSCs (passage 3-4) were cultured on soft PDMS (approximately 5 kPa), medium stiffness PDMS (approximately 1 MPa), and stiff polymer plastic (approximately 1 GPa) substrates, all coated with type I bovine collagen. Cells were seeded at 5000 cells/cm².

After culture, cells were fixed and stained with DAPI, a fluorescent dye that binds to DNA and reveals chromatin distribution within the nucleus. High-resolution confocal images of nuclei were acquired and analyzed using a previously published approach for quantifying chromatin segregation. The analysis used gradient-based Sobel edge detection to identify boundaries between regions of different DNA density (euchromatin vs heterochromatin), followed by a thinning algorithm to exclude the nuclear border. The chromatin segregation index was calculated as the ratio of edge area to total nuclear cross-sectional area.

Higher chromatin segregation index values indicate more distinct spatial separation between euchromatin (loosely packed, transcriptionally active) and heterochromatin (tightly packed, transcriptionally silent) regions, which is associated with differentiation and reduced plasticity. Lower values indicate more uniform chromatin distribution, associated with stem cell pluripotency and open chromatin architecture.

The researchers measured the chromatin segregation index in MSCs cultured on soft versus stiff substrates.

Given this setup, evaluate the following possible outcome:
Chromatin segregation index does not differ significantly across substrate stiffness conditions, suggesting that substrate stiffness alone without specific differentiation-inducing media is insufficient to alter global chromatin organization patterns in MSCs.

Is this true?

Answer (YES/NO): NO